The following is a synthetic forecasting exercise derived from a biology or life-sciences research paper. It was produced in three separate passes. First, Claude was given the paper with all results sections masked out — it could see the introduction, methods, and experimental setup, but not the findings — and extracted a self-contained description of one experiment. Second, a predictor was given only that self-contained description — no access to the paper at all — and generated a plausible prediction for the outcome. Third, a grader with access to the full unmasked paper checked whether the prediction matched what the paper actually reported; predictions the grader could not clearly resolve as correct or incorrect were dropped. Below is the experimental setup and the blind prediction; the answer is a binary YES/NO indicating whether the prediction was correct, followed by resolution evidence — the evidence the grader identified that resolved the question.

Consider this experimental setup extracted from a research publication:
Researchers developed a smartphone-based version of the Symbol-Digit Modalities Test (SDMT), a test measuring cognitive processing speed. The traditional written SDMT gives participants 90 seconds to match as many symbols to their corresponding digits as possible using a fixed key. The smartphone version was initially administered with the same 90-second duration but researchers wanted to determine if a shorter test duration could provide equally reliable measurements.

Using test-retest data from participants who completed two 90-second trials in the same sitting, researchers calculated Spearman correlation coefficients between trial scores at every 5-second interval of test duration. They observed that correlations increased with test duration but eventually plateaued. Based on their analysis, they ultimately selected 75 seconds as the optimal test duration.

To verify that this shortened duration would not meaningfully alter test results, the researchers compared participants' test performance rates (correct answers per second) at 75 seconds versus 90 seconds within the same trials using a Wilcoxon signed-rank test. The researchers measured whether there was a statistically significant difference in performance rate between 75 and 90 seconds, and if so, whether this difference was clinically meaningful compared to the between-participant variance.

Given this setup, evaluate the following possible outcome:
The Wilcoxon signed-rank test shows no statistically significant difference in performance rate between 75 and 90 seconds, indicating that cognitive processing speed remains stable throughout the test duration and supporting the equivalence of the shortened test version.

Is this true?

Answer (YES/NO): NO